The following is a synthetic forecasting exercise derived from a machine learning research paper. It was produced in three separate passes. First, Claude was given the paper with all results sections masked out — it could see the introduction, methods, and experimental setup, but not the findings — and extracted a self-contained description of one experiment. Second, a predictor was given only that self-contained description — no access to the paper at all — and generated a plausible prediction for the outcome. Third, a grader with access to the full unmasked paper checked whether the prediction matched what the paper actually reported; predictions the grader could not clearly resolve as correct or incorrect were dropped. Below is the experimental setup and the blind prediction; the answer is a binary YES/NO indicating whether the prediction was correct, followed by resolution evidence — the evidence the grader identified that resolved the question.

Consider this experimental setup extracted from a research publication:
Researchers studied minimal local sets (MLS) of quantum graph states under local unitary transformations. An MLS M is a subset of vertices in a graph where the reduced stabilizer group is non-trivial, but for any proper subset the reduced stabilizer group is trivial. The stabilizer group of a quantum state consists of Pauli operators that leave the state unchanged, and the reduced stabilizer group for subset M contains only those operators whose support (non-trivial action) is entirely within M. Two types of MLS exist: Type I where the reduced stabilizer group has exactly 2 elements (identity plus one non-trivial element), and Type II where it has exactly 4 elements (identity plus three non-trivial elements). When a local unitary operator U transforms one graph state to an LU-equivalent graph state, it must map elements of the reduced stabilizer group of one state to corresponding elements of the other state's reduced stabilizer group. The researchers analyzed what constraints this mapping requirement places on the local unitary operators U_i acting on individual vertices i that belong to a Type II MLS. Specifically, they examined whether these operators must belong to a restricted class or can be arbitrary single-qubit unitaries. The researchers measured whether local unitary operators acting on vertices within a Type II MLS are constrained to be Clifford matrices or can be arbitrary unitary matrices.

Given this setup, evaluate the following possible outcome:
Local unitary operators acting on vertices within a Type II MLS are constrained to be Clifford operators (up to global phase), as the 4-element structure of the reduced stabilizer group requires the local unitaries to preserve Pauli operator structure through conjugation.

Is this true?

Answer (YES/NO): YES